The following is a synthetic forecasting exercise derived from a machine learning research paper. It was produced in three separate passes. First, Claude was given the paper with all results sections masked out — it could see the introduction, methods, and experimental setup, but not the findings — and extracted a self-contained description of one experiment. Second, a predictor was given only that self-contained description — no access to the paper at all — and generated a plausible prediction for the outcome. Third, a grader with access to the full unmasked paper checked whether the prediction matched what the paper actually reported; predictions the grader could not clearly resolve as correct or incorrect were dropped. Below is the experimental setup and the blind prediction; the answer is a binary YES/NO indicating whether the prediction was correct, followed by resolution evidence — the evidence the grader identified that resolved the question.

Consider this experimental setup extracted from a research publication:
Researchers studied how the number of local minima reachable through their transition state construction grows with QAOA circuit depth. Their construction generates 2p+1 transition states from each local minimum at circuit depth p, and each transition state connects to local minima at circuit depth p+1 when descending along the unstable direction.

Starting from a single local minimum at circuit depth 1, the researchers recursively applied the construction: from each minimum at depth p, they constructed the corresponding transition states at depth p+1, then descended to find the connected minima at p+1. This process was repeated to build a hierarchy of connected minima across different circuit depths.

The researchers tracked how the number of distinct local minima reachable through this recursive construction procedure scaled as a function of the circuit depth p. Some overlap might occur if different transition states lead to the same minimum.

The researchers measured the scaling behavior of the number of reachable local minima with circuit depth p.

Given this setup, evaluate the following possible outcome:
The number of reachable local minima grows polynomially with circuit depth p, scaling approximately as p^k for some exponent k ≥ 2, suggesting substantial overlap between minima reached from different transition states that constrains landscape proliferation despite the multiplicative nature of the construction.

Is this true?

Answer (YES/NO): NO